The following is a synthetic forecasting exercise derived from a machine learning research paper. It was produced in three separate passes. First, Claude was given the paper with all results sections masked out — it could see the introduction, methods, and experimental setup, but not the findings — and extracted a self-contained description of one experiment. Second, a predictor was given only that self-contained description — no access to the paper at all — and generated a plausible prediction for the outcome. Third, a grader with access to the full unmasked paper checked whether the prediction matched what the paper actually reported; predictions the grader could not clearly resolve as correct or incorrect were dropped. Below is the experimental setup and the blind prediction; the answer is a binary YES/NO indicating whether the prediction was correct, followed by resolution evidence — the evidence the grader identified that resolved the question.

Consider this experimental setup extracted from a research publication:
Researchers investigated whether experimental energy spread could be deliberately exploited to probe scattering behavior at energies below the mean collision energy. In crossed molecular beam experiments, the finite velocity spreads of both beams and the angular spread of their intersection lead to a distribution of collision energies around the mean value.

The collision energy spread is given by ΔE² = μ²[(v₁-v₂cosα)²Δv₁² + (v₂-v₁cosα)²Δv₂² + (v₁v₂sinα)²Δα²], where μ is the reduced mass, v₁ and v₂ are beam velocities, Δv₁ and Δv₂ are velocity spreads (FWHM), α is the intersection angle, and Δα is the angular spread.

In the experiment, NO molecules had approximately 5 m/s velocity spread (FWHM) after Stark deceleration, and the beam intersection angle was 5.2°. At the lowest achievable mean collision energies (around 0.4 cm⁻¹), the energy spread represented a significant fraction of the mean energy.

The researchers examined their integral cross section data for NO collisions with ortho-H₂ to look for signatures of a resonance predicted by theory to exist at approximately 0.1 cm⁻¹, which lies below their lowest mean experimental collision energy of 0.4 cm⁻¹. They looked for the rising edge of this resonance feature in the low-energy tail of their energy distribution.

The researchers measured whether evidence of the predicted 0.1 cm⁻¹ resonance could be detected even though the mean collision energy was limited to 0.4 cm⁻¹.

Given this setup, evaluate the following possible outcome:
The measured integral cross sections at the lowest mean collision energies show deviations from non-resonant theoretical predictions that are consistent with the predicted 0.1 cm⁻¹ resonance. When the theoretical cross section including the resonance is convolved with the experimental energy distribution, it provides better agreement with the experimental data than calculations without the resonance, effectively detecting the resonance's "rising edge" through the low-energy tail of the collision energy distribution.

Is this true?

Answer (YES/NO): NO